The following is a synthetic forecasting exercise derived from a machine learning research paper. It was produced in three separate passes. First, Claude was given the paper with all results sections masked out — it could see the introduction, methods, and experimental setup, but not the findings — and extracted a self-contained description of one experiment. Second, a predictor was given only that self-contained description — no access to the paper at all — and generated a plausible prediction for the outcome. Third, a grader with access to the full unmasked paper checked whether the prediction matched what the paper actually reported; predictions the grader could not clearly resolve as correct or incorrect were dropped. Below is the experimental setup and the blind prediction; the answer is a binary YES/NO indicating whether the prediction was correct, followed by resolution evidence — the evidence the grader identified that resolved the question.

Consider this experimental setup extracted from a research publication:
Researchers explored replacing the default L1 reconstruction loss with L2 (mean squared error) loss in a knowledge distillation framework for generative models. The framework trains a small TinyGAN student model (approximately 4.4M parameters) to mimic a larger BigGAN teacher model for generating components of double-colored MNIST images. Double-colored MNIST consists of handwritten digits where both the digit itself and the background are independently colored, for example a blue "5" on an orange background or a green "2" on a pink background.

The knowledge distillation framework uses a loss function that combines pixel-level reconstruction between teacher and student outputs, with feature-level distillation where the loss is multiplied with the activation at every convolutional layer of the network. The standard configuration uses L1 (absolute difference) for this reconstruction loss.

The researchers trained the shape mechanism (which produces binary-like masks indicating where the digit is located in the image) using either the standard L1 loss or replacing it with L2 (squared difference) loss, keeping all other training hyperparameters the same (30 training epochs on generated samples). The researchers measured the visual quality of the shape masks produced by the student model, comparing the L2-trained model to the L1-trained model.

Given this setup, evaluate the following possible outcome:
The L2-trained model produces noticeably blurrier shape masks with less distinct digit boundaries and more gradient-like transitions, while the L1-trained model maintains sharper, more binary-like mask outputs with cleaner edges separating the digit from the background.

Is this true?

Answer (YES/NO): NO